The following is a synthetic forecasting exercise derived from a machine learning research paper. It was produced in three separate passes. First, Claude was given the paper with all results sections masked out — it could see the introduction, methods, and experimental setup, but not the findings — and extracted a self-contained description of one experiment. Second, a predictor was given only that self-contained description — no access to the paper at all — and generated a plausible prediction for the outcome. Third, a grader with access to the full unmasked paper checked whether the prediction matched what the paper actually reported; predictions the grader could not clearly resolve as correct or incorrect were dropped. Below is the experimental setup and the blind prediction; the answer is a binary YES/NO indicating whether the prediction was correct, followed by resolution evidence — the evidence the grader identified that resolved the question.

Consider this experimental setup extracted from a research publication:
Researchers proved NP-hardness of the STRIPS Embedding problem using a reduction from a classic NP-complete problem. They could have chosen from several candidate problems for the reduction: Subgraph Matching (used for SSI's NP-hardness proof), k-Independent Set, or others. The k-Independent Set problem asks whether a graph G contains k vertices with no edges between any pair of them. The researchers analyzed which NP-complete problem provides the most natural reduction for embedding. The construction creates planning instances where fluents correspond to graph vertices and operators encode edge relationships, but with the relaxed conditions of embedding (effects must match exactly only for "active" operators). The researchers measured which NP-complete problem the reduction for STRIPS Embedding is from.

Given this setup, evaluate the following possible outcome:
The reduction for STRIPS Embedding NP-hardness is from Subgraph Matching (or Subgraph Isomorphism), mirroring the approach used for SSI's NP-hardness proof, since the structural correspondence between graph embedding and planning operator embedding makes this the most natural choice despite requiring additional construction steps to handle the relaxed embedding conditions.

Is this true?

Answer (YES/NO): NO